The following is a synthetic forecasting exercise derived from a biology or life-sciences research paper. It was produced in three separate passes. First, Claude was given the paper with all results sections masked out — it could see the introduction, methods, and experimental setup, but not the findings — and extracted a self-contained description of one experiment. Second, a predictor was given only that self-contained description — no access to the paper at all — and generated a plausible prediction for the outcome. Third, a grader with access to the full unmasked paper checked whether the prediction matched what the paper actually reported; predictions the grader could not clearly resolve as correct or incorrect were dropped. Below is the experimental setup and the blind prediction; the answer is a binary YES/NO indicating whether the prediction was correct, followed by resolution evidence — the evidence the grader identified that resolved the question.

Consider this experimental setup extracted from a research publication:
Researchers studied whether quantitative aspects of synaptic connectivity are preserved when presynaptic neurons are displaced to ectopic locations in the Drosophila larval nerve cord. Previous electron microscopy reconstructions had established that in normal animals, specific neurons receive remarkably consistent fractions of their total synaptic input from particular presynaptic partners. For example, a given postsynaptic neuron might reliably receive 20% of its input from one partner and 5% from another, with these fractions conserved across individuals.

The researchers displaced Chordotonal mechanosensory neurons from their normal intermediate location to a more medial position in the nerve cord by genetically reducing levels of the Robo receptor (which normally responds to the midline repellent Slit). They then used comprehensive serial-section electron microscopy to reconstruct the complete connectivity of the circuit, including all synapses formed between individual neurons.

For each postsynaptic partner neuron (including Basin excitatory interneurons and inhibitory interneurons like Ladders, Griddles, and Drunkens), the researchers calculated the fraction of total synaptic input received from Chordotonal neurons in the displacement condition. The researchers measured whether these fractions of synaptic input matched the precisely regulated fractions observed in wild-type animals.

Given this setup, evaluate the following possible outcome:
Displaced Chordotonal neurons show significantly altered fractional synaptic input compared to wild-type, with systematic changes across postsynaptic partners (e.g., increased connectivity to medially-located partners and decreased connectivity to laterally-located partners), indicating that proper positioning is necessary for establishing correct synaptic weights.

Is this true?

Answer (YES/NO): YES